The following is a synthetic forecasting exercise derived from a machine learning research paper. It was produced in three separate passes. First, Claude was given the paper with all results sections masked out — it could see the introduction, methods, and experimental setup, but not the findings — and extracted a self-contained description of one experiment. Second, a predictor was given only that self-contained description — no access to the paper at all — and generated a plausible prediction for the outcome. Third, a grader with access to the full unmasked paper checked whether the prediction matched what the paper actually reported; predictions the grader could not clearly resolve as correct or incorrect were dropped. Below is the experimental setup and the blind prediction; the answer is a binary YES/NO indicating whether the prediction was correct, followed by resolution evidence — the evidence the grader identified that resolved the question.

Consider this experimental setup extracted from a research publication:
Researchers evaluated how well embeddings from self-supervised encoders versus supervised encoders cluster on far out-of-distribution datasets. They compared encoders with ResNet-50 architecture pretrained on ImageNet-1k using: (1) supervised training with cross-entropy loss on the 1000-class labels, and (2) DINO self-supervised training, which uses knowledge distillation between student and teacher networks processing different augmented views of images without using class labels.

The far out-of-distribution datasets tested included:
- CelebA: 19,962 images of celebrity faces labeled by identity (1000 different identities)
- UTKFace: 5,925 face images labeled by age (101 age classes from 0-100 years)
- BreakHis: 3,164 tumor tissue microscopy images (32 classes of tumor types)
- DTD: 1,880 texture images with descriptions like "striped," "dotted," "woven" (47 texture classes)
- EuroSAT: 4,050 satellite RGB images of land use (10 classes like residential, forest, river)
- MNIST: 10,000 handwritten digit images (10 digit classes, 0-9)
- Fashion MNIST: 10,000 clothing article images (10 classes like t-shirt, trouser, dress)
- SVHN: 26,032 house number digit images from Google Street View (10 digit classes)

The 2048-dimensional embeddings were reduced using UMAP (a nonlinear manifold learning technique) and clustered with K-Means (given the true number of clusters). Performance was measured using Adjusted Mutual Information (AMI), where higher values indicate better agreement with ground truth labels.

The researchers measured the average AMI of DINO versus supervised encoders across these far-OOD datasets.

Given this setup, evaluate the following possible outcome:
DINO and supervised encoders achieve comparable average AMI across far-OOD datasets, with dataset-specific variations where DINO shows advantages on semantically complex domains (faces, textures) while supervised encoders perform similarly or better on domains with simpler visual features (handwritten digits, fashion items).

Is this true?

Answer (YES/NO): NO